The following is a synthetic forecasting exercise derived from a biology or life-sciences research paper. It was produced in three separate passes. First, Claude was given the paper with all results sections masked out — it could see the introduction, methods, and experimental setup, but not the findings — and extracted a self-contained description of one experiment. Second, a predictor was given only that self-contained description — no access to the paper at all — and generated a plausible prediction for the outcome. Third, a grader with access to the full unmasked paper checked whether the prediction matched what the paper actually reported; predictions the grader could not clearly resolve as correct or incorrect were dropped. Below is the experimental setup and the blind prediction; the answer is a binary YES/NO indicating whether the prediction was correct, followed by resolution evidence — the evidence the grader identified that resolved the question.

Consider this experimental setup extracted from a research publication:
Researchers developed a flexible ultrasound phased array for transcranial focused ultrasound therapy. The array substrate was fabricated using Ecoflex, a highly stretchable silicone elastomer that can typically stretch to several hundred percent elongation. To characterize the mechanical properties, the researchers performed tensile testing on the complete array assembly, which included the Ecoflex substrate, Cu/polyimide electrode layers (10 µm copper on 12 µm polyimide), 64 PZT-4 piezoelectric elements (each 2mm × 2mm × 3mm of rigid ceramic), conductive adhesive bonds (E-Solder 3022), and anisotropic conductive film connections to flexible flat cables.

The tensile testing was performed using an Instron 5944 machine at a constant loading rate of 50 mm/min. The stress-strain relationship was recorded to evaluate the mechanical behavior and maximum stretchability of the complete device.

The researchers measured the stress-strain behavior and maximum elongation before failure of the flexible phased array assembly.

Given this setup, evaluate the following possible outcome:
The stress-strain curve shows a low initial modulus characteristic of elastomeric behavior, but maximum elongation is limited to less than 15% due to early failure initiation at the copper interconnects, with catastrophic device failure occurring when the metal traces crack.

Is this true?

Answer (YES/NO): NO